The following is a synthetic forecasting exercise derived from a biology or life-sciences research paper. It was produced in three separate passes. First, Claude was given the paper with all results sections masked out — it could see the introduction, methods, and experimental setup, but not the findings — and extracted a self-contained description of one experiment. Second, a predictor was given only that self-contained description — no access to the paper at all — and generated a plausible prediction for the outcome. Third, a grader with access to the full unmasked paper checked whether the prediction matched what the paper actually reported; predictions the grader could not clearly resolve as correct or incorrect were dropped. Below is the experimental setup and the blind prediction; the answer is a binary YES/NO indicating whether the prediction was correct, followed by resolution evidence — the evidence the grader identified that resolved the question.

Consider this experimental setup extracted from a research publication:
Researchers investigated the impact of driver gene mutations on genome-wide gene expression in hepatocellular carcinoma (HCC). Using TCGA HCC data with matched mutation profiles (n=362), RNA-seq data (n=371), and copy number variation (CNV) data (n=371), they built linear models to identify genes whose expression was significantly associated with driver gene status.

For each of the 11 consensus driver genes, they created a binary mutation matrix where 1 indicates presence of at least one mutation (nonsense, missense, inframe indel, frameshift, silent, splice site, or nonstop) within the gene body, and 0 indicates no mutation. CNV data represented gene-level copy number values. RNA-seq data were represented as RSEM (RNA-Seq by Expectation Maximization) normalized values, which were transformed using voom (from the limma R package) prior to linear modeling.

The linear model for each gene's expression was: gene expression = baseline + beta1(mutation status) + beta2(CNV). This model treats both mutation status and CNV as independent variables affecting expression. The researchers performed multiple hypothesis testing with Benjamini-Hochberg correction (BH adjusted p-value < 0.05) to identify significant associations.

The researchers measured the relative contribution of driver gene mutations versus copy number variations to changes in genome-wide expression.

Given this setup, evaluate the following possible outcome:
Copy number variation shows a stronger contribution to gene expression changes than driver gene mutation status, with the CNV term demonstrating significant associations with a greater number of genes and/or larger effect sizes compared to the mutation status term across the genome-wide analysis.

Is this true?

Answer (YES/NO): NO